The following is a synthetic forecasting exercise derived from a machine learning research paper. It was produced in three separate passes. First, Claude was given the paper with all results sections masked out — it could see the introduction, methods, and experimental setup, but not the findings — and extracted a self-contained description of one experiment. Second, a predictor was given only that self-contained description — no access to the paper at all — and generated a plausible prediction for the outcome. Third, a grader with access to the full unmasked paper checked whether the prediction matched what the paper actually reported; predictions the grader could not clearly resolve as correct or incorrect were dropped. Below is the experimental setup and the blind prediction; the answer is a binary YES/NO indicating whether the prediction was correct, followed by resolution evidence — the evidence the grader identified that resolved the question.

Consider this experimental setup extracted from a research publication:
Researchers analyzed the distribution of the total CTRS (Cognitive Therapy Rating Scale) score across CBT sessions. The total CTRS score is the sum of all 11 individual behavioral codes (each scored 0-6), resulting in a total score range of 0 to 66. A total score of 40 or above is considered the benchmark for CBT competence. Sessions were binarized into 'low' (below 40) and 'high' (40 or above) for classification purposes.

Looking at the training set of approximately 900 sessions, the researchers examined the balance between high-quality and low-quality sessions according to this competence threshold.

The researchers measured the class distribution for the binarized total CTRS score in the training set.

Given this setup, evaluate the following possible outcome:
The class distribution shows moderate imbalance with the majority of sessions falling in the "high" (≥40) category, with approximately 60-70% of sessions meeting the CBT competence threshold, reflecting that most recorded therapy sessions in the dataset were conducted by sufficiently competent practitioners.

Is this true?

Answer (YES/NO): NO